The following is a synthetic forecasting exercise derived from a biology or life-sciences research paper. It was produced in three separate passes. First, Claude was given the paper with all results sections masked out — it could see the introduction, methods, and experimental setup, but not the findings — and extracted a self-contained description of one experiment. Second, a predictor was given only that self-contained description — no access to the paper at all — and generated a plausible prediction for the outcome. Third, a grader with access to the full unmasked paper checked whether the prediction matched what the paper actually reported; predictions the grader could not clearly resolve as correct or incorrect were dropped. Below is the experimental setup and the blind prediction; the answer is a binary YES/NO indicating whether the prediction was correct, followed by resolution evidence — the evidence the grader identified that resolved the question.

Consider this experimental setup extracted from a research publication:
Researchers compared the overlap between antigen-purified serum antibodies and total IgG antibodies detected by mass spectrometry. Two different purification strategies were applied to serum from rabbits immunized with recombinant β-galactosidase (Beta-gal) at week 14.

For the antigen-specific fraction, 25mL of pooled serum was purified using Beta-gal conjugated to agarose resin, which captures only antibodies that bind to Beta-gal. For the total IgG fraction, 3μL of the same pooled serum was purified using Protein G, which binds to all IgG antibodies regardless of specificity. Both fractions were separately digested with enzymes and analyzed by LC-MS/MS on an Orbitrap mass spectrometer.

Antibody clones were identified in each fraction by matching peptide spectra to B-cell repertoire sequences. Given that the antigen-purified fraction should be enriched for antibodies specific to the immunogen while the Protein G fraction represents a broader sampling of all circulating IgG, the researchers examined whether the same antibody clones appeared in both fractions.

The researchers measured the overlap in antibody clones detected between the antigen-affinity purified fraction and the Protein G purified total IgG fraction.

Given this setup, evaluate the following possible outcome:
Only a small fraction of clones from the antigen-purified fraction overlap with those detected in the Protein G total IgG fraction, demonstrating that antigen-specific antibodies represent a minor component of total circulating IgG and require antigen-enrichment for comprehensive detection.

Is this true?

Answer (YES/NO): NO